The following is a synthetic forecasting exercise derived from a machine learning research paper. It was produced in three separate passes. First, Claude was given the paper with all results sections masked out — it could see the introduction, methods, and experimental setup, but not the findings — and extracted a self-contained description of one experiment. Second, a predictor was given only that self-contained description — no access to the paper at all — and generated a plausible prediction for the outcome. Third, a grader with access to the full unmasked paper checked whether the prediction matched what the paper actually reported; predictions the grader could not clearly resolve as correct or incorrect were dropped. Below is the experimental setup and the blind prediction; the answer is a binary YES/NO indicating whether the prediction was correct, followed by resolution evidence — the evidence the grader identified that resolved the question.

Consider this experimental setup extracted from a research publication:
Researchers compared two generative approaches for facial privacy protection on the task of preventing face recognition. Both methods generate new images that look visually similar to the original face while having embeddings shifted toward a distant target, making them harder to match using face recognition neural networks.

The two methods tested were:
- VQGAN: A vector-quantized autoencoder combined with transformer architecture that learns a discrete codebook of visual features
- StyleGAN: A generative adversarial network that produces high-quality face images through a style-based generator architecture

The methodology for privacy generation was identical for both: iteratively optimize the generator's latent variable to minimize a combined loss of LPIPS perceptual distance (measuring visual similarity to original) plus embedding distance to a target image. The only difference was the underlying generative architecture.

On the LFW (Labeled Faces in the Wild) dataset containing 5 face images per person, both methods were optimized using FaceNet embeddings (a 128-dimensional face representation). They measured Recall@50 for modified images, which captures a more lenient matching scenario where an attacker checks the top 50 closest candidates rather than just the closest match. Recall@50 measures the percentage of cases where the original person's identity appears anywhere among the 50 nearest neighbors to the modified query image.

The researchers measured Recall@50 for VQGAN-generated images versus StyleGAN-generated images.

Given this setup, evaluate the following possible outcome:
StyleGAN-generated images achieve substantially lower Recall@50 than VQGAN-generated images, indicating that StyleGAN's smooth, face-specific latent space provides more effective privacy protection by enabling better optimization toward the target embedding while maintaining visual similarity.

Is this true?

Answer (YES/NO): NO